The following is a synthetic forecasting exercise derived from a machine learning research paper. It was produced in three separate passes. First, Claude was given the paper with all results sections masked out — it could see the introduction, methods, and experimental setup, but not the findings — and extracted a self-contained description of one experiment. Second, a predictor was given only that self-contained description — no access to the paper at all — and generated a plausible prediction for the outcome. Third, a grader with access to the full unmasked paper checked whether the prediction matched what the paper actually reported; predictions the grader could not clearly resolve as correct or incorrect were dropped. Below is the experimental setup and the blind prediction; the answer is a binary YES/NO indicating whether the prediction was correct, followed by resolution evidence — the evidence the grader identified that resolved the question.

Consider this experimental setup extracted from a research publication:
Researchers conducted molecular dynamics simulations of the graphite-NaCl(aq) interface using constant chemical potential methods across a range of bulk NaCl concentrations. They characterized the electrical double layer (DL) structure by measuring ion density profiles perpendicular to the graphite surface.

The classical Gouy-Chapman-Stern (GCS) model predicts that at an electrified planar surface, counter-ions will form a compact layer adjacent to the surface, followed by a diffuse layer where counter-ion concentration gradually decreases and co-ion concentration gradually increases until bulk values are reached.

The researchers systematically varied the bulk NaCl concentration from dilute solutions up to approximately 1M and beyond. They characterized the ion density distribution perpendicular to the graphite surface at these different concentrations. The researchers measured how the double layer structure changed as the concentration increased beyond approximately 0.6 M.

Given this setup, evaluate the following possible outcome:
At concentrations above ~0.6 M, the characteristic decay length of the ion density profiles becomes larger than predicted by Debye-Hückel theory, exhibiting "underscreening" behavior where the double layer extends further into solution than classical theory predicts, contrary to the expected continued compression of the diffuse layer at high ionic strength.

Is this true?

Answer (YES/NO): NO